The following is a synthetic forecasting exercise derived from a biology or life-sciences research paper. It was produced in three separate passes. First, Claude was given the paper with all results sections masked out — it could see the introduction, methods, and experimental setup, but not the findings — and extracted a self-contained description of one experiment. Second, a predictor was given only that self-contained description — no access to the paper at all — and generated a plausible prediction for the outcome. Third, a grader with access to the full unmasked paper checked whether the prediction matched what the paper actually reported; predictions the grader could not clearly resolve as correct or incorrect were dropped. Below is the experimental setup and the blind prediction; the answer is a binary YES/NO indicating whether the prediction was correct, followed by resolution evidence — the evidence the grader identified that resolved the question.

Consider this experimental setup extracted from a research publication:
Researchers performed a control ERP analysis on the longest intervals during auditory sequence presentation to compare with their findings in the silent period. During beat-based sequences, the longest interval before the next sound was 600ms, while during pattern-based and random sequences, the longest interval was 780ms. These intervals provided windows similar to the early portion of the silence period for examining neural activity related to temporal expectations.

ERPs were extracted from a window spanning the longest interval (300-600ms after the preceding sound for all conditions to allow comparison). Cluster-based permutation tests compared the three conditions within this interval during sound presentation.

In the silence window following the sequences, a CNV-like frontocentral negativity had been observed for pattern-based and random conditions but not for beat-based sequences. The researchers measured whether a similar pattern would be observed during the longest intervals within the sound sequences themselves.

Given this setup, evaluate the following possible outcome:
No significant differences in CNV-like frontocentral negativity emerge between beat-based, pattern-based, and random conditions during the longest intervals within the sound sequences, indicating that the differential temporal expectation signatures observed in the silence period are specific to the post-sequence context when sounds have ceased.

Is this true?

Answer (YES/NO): NO